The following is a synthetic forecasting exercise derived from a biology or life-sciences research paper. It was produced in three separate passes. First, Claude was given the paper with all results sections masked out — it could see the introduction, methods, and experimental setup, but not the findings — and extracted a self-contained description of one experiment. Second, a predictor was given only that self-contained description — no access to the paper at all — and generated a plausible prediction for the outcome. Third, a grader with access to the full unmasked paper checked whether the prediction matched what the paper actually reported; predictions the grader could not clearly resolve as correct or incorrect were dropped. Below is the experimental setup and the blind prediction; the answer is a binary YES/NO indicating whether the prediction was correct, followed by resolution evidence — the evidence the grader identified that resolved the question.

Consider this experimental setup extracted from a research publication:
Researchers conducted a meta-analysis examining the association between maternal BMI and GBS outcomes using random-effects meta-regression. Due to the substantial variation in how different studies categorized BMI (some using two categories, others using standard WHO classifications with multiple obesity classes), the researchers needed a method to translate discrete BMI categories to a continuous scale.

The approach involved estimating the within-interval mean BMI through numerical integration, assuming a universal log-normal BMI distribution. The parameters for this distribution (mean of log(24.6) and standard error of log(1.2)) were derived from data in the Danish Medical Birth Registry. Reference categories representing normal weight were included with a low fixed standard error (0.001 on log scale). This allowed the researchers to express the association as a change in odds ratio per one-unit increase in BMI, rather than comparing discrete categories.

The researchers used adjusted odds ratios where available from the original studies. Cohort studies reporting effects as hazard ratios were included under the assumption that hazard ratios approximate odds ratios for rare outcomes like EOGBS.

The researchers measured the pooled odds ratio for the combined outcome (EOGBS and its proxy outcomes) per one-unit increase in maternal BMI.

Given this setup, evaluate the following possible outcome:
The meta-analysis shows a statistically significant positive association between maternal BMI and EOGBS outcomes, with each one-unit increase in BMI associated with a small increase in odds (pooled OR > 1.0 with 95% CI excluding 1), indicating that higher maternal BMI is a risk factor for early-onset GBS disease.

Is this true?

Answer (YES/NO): YES